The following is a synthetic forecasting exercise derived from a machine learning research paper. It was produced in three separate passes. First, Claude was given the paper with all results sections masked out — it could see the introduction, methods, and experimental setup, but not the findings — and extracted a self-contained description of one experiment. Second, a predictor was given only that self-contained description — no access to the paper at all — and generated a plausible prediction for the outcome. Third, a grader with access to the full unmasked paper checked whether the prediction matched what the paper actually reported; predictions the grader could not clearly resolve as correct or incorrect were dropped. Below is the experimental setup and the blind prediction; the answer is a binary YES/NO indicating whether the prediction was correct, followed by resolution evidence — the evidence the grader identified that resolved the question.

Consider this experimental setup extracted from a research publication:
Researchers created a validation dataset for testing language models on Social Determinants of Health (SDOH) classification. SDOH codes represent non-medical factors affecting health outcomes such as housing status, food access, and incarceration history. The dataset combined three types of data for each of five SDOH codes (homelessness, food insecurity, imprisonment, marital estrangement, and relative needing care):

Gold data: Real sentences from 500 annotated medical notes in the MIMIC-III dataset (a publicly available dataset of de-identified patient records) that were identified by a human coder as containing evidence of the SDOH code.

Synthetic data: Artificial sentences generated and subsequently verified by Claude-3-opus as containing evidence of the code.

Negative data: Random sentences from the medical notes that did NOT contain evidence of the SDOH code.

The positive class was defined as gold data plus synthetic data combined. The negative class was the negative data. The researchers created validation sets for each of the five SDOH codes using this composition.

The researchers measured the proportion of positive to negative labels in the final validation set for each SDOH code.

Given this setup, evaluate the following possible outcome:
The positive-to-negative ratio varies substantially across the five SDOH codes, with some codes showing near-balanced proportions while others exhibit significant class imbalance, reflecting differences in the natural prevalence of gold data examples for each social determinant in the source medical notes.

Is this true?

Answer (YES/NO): NO